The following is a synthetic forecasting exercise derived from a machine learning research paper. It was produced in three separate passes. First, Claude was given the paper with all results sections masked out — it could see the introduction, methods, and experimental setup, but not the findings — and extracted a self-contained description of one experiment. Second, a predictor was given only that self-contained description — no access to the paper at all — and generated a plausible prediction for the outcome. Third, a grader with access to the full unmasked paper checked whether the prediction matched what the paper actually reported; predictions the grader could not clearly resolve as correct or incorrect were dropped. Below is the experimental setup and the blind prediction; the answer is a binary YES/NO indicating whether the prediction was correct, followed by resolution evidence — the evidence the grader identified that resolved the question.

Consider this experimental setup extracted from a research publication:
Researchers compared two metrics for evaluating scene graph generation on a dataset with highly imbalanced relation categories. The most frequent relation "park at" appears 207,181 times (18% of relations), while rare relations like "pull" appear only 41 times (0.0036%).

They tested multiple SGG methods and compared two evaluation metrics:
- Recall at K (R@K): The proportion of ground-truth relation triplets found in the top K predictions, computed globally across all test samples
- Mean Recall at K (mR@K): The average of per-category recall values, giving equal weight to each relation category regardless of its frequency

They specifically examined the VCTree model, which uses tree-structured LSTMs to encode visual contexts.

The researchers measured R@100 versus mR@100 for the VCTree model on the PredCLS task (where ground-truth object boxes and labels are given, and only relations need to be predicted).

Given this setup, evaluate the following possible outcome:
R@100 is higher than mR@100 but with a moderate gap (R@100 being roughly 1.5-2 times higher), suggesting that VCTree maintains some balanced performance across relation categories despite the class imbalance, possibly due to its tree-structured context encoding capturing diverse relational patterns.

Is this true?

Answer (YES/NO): NO